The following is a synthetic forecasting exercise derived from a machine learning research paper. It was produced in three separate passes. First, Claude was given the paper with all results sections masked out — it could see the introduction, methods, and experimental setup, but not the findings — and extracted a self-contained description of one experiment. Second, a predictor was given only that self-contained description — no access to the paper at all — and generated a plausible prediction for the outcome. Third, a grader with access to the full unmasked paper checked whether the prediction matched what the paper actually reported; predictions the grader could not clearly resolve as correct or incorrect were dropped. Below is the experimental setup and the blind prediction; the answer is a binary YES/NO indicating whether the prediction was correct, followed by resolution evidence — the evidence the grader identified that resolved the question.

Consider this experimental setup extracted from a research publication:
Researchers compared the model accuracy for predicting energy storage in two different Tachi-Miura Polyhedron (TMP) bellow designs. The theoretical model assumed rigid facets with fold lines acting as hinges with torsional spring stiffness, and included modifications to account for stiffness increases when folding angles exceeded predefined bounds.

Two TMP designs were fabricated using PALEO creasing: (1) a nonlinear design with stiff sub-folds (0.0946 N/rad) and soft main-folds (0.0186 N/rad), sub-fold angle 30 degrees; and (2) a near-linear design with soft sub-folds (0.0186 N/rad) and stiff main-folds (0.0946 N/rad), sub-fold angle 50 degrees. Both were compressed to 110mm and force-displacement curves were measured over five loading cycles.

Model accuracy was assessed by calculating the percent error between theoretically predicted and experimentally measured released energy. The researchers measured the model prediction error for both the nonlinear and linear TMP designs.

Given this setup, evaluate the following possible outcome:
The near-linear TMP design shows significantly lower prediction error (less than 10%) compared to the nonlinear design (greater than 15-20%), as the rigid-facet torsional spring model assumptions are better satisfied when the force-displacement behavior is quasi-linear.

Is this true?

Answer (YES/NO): NO